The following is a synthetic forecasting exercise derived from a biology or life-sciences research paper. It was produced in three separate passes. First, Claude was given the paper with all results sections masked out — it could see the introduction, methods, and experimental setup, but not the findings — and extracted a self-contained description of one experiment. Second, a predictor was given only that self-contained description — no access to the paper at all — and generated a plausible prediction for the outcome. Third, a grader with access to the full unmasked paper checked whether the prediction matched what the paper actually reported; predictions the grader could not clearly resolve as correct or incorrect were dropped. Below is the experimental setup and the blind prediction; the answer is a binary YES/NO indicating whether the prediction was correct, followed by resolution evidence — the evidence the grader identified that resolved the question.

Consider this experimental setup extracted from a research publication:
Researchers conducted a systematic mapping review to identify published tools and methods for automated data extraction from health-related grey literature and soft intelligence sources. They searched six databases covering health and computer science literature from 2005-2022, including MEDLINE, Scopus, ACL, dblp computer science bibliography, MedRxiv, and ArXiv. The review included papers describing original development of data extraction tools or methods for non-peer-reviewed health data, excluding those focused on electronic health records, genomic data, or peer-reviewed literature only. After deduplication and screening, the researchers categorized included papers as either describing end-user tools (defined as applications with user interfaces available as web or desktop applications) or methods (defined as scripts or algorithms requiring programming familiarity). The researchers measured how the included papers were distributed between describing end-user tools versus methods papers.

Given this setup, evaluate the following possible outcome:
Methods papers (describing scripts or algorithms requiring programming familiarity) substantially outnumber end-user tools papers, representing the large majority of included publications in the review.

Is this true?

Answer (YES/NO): YES